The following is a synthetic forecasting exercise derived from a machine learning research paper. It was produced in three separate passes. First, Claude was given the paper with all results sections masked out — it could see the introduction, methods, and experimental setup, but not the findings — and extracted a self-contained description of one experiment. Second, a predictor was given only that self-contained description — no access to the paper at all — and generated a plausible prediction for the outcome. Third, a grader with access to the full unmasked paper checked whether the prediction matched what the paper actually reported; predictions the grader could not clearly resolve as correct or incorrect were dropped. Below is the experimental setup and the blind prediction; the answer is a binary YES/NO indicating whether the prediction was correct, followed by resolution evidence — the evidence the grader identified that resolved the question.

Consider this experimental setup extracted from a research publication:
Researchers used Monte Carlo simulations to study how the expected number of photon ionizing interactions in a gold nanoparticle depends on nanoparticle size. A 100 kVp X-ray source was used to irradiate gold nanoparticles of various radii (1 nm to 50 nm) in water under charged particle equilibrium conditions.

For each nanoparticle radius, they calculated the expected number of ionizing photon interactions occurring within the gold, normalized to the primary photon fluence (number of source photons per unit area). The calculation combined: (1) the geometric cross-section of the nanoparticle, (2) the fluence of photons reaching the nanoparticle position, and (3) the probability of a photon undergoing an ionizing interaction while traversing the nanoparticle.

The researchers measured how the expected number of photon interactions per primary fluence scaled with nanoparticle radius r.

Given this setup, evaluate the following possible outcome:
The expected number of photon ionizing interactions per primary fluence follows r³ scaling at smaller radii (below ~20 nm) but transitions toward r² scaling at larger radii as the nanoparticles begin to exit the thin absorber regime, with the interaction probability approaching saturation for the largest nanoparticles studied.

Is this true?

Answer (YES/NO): NO